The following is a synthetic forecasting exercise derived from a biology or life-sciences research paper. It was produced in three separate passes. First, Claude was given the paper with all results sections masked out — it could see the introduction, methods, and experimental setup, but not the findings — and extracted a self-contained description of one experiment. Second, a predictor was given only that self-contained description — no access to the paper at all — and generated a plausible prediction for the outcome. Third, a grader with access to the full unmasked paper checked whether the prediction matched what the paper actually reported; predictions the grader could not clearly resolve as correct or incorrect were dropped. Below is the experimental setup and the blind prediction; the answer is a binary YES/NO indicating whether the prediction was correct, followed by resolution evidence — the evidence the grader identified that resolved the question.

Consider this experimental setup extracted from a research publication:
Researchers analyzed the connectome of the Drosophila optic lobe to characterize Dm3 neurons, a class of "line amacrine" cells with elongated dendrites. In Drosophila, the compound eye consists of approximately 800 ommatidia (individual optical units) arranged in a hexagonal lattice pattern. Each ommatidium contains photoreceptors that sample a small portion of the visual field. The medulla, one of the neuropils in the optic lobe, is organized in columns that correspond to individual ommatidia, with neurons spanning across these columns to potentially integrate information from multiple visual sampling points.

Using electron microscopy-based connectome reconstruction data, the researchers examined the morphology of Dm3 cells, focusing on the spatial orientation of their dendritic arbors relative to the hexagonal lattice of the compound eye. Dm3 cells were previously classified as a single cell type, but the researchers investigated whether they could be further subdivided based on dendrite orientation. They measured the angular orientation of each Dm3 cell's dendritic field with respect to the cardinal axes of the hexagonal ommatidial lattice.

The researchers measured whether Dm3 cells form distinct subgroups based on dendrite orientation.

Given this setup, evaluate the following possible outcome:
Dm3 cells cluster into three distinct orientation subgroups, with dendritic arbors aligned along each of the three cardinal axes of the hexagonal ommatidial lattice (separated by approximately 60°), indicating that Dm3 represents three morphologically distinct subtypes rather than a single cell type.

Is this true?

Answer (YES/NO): YES